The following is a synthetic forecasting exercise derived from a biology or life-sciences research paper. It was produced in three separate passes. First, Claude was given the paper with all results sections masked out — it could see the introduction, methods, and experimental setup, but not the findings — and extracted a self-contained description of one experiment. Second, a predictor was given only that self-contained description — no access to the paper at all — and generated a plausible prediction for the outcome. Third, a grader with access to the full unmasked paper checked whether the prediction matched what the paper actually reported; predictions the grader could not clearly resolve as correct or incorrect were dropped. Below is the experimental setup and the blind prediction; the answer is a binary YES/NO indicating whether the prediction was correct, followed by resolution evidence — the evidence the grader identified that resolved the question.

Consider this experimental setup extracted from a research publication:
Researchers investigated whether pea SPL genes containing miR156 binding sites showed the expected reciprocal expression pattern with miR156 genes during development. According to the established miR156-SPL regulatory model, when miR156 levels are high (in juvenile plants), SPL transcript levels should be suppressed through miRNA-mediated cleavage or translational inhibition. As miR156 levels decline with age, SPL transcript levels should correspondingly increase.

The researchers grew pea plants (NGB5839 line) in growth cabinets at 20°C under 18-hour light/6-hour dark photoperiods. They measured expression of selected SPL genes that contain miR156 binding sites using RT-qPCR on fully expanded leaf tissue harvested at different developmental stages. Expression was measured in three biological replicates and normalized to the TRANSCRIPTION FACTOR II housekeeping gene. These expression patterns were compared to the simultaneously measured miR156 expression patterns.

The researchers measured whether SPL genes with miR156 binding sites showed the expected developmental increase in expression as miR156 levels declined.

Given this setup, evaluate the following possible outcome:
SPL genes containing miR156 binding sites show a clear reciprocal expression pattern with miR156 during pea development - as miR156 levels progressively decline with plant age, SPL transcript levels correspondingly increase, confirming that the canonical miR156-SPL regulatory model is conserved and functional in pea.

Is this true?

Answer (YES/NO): NO